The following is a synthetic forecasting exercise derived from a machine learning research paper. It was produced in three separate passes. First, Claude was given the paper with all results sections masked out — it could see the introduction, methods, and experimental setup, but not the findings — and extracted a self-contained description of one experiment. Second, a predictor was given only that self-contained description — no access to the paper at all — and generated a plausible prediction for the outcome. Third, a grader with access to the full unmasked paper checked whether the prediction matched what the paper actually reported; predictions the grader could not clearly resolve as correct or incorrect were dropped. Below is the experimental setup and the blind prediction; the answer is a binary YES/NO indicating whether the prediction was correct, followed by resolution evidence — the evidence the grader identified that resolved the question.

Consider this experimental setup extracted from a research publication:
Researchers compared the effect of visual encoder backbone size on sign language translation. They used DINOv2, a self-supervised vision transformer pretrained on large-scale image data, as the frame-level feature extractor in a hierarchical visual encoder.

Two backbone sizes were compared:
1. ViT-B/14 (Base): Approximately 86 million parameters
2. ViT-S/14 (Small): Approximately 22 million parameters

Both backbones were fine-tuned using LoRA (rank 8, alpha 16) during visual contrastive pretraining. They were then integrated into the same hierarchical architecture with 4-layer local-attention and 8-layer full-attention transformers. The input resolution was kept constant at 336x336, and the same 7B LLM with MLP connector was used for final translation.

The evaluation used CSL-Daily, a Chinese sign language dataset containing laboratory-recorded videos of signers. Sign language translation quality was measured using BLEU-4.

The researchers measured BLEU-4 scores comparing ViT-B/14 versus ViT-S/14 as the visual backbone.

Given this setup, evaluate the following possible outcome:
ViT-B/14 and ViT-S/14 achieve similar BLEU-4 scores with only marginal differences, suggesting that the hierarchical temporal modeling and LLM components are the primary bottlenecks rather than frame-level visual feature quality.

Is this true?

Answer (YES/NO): NO